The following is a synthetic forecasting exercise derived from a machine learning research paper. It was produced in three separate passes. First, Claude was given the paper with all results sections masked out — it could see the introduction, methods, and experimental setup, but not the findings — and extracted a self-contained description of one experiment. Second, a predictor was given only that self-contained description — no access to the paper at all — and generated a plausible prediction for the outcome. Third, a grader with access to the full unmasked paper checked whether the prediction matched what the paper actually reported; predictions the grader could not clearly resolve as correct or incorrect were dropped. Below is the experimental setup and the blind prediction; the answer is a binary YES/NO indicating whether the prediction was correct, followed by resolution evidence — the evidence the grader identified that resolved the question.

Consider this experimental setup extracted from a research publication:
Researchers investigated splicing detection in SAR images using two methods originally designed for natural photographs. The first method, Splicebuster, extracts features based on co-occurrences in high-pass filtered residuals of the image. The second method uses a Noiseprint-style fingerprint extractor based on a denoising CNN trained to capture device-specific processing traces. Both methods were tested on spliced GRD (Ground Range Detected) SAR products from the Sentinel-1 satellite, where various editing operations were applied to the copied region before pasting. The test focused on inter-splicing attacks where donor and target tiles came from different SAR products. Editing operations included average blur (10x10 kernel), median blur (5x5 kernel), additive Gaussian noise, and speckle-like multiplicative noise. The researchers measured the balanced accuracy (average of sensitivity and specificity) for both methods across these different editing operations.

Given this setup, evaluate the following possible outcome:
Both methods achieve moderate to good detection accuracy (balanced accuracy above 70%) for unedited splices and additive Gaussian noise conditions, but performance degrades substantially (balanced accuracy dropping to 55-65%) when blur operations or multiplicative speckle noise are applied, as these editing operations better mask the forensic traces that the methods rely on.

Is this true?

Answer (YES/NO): NO